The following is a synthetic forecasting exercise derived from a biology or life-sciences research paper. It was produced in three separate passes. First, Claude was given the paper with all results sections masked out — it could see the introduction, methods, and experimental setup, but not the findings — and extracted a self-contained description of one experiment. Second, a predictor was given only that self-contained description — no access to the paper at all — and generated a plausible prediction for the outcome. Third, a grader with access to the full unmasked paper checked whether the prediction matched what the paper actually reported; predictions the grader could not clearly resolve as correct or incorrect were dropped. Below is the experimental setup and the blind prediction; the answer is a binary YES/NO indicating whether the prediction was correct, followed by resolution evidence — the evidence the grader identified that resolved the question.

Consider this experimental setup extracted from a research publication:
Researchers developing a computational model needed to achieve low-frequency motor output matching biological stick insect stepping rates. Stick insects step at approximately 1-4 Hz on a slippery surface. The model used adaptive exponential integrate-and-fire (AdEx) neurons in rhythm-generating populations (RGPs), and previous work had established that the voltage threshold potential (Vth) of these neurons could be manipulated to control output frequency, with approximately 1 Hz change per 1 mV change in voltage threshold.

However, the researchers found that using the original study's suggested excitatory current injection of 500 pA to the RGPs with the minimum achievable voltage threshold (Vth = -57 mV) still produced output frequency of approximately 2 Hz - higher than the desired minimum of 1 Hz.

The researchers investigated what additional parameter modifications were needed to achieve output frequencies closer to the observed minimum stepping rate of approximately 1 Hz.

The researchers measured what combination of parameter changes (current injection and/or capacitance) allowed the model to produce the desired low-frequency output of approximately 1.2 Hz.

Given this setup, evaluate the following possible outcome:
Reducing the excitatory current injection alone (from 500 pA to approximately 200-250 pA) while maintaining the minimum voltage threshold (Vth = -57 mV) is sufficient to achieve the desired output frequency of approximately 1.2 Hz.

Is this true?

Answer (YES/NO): NO